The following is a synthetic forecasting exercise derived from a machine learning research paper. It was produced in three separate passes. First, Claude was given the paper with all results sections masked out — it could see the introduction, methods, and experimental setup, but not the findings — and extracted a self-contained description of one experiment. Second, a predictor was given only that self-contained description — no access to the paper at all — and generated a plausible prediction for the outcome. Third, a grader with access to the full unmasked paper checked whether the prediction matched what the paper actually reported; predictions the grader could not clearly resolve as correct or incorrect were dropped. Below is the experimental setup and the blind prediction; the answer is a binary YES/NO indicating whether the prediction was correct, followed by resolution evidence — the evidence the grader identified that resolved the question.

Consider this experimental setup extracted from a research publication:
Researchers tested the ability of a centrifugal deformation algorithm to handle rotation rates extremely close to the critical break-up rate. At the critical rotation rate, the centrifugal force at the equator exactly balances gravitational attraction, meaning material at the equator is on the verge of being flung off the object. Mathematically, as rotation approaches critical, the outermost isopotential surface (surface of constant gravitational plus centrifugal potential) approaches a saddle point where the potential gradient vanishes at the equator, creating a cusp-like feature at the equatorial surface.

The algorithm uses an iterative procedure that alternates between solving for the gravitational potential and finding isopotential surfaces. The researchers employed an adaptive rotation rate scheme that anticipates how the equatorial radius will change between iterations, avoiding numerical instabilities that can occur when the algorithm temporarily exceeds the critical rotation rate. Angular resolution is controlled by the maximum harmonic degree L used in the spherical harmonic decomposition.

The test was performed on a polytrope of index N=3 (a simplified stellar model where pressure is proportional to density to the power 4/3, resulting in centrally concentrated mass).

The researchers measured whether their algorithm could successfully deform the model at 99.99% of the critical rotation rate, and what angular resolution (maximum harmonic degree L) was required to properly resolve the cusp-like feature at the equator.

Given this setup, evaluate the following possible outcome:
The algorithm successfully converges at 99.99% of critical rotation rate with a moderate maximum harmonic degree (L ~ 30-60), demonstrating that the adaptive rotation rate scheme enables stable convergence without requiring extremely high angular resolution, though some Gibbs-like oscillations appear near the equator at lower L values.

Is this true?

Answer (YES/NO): NO